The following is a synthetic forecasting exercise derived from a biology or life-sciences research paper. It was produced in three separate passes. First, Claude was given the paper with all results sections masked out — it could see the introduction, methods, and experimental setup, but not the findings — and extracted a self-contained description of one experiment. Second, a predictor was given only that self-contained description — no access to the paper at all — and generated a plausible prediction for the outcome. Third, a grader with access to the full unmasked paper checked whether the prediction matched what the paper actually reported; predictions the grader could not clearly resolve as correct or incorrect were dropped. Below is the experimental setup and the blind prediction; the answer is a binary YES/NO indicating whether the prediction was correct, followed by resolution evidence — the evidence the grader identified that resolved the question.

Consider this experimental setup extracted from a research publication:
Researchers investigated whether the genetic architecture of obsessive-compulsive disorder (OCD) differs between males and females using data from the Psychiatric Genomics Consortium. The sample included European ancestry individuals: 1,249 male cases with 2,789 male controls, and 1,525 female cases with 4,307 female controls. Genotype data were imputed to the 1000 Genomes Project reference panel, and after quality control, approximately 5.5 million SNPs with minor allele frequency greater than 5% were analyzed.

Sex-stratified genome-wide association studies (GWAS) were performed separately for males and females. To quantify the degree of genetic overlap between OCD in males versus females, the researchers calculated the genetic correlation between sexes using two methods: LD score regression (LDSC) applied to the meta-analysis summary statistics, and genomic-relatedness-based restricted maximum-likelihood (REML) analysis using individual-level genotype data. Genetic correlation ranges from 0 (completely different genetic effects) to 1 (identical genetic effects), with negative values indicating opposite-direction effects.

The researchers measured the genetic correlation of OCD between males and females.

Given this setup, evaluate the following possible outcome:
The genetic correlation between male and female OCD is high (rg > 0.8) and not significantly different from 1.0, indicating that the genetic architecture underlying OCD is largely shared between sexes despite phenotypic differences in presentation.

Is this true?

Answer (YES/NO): YES